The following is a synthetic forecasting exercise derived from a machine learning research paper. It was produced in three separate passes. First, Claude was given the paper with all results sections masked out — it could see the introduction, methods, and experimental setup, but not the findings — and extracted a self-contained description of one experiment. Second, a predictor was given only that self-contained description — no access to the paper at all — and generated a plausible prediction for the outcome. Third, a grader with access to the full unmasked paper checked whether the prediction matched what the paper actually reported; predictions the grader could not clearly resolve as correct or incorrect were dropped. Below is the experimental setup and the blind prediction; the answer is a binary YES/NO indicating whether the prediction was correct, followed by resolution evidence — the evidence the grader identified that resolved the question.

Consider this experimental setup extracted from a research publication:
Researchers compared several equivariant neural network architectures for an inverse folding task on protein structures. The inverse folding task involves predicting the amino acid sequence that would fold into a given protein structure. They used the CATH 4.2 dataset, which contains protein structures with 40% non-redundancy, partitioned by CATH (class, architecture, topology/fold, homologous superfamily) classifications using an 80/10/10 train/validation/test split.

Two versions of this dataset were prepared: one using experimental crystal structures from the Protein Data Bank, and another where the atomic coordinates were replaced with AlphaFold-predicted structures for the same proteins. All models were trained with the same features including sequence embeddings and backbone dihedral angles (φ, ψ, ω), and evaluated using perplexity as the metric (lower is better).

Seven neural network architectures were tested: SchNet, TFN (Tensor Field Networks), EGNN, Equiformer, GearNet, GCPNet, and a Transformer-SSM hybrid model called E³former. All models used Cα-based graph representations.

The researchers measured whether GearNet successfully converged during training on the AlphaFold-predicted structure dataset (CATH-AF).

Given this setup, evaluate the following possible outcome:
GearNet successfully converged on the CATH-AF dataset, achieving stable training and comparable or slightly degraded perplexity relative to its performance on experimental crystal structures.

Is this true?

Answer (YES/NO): NO